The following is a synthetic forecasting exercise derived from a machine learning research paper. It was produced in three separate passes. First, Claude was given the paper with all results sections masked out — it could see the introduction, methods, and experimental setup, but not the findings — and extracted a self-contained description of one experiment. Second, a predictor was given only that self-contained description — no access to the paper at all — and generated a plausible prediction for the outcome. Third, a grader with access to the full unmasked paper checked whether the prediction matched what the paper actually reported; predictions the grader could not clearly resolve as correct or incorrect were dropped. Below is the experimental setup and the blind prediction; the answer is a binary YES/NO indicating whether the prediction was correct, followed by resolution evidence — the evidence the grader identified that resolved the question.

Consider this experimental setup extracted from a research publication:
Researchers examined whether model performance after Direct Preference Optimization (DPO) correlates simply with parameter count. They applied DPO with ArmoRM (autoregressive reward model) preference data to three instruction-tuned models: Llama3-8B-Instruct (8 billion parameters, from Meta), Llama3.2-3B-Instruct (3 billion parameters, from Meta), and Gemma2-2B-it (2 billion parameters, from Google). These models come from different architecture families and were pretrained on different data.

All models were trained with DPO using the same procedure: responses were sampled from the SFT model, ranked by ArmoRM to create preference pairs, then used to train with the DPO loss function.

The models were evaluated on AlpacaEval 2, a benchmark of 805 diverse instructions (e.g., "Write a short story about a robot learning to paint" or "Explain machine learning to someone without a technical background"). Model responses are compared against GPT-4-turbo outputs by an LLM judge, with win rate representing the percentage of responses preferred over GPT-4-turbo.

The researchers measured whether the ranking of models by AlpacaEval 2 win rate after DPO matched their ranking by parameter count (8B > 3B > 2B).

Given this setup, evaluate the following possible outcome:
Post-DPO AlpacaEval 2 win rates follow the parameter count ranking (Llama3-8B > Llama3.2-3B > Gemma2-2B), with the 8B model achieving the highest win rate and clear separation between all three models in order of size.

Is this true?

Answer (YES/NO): NO